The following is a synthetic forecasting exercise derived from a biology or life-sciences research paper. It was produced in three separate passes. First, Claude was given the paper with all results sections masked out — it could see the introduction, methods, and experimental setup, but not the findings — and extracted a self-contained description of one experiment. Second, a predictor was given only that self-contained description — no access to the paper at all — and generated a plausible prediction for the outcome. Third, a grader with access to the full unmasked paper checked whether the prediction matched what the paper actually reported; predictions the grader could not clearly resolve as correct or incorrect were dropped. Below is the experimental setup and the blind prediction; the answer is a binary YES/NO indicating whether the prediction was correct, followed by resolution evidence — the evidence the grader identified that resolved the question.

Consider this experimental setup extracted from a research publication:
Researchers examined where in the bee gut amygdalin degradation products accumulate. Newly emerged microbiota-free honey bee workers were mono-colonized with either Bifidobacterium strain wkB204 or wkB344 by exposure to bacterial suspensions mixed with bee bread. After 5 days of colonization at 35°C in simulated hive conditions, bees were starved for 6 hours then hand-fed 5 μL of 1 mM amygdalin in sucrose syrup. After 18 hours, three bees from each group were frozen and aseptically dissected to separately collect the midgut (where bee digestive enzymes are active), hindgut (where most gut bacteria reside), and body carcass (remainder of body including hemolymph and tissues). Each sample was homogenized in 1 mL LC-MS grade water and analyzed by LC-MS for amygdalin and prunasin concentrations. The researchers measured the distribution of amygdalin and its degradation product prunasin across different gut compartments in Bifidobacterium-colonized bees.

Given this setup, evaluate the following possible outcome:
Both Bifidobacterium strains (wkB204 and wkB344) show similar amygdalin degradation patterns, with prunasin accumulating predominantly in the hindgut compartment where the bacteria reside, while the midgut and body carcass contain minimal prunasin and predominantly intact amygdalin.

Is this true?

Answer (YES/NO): NO